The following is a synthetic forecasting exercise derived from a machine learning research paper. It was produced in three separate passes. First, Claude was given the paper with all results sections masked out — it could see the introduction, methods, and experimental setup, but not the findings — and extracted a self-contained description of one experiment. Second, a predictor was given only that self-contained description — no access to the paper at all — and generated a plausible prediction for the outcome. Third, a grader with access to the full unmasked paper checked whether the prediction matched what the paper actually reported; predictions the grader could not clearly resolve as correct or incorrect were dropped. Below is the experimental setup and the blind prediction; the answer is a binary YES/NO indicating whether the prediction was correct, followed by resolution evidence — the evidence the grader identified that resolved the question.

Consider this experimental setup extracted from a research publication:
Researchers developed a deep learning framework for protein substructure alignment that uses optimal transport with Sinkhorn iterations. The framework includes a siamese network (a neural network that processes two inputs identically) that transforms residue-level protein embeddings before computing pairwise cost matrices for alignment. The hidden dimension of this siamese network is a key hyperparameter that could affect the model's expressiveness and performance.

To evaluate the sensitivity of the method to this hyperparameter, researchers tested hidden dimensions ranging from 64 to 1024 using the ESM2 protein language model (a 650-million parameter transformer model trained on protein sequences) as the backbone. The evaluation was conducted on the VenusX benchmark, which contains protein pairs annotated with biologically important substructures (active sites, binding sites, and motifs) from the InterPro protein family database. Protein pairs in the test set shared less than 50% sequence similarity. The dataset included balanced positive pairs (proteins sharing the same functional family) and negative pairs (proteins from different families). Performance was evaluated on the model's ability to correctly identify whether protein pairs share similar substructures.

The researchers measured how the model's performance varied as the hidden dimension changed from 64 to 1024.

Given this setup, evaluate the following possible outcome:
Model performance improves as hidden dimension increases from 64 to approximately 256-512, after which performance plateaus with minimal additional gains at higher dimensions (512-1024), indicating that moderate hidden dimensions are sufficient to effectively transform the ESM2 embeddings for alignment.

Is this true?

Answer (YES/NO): YES